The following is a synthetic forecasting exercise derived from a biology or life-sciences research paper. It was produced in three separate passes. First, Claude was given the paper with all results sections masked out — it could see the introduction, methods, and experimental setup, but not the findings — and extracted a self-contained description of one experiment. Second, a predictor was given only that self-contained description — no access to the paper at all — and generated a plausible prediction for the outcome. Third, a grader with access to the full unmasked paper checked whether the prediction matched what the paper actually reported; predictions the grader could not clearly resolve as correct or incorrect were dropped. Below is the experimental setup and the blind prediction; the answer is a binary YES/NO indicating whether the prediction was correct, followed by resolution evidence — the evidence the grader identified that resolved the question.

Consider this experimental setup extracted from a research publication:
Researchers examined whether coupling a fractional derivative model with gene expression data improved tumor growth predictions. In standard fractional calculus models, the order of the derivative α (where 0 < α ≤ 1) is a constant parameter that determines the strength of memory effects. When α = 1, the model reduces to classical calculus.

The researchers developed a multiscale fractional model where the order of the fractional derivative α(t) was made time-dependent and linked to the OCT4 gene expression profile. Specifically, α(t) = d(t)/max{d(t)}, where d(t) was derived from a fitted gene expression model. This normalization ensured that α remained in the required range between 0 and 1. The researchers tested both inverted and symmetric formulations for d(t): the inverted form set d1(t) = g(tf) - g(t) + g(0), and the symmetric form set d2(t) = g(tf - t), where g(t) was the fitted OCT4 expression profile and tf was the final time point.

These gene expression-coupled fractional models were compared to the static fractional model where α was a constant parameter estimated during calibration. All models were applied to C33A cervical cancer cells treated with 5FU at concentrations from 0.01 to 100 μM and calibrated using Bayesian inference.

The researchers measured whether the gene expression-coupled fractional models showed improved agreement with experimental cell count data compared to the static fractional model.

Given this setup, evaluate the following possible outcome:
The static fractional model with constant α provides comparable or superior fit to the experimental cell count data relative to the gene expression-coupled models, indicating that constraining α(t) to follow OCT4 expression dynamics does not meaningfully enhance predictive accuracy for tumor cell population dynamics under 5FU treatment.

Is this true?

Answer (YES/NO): YES